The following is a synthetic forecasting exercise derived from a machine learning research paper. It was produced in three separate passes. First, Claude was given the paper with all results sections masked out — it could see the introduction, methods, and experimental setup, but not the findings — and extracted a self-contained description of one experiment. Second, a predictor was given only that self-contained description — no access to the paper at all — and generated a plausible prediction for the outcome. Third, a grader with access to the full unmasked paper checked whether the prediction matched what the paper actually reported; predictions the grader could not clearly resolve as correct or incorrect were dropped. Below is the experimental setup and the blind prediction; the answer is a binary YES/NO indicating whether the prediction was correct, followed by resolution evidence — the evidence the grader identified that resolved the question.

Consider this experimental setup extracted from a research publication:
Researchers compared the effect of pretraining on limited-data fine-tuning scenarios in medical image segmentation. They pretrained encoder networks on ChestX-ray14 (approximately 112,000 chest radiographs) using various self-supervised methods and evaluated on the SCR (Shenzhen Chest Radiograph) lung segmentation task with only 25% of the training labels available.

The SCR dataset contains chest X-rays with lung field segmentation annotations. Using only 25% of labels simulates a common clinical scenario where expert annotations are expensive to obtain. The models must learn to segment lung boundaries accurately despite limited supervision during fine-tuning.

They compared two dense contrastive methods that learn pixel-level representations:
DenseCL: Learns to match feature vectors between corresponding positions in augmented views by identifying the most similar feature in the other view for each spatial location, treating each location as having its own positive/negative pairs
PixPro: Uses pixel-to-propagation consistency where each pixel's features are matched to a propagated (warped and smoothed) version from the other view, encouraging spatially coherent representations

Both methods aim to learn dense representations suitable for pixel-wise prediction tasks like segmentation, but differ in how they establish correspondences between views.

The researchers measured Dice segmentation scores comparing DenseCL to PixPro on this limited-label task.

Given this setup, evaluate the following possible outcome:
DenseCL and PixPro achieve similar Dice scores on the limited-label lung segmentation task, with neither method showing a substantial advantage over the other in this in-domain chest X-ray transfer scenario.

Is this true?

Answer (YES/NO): NO